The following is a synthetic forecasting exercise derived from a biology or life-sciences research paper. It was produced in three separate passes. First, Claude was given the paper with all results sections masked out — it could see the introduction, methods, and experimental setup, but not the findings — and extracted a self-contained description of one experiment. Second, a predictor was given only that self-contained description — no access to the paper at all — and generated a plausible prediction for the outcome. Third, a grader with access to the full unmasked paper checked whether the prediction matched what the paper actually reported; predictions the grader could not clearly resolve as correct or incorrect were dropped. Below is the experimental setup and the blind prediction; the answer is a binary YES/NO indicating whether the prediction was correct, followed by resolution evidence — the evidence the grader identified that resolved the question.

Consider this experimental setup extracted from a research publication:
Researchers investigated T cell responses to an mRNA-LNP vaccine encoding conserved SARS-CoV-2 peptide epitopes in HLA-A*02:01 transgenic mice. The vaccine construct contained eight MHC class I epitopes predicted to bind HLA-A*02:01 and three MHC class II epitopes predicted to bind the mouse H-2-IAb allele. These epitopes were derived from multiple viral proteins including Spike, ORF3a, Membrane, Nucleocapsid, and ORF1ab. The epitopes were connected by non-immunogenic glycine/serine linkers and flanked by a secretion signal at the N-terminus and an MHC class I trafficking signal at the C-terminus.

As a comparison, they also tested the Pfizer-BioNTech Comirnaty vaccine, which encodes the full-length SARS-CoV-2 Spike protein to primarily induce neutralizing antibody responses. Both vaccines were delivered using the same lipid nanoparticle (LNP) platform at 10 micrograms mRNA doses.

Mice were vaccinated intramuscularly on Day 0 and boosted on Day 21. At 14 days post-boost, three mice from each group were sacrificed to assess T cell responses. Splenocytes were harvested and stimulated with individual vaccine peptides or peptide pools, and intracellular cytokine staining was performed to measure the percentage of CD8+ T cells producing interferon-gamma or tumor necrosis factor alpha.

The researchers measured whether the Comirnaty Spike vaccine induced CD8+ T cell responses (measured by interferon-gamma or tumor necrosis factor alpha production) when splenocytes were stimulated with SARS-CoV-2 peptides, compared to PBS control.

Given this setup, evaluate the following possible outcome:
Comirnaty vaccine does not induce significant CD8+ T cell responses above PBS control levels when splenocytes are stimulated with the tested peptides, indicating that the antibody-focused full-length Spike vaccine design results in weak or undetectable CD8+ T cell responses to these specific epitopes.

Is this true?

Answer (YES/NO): YES